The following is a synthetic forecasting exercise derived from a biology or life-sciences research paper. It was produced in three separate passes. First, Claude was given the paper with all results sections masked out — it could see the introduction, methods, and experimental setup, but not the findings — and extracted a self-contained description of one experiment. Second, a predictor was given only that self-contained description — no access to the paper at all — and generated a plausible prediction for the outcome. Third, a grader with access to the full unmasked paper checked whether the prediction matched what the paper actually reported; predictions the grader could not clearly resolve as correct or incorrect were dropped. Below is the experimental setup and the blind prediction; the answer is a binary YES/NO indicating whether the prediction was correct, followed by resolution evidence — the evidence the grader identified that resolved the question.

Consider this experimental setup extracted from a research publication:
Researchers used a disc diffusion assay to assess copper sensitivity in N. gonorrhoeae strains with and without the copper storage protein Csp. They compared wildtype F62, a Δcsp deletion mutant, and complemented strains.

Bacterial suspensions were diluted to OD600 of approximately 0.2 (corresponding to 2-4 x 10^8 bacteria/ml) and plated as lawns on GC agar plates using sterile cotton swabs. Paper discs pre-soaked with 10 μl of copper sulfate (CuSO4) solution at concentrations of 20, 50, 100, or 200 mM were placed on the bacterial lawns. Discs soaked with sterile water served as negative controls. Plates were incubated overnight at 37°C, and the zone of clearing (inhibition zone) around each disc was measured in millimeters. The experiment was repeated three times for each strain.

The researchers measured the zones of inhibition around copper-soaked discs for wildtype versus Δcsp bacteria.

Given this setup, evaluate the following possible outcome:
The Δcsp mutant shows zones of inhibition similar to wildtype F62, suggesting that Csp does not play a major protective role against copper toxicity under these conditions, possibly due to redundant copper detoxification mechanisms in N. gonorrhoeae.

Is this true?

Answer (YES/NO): NO